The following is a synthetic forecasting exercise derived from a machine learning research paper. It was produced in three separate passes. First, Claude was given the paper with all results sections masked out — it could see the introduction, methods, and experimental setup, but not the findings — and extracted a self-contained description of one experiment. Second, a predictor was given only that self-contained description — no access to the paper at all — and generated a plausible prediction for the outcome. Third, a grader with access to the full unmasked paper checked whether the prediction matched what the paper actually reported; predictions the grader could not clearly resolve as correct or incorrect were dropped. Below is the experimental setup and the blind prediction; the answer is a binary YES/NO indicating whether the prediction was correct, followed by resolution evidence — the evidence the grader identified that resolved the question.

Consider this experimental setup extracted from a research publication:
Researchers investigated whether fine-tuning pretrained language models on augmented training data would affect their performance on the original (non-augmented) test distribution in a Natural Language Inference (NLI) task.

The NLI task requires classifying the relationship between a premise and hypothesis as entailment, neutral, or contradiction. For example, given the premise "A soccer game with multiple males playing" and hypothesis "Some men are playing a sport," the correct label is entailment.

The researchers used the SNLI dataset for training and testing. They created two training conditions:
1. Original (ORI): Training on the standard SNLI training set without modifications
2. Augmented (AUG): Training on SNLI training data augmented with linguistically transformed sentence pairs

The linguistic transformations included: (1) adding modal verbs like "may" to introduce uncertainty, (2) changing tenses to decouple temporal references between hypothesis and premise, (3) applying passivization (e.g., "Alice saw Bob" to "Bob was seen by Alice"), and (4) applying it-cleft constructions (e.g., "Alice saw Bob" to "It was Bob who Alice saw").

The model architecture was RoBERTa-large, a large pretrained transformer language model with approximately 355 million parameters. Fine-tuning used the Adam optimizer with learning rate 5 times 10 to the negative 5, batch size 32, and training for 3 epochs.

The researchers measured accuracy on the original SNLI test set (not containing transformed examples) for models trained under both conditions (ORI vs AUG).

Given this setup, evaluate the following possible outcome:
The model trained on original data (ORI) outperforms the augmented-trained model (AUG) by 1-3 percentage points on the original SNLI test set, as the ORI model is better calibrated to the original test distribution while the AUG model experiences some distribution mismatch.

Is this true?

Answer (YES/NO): NO